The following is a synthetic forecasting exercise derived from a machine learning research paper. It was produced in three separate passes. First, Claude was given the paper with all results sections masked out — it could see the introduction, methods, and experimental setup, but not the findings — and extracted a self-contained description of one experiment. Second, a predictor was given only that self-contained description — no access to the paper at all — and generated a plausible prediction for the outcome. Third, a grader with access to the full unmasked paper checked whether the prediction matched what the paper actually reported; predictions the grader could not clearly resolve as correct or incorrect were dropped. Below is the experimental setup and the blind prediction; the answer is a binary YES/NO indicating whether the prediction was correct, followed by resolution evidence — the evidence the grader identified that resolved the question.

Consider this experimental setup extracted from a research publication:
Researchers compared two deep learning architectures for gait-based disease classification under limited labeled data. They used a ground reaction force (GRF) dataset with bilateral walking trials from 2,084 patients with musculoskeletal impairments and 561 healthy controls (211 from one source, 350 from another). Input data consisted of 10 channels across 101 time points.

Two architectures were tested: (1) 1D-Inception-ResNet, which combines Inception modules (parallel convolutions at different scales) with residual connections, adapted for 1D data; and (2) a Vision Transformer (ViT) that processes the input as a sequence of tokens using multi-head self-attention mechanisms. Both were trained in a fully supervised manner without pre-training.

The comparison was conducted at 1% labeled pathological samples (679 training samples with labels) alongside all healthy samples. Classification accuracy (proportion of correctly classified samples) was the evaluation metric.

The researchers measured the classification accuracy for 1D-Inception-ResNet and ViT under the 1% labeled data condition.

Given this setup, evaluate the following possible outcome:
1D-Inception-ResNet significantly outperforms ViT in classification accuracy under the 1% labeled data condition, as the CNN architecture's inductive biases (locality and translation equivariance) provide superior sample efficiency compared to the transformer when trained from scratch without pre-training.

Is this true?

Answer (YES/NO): NO